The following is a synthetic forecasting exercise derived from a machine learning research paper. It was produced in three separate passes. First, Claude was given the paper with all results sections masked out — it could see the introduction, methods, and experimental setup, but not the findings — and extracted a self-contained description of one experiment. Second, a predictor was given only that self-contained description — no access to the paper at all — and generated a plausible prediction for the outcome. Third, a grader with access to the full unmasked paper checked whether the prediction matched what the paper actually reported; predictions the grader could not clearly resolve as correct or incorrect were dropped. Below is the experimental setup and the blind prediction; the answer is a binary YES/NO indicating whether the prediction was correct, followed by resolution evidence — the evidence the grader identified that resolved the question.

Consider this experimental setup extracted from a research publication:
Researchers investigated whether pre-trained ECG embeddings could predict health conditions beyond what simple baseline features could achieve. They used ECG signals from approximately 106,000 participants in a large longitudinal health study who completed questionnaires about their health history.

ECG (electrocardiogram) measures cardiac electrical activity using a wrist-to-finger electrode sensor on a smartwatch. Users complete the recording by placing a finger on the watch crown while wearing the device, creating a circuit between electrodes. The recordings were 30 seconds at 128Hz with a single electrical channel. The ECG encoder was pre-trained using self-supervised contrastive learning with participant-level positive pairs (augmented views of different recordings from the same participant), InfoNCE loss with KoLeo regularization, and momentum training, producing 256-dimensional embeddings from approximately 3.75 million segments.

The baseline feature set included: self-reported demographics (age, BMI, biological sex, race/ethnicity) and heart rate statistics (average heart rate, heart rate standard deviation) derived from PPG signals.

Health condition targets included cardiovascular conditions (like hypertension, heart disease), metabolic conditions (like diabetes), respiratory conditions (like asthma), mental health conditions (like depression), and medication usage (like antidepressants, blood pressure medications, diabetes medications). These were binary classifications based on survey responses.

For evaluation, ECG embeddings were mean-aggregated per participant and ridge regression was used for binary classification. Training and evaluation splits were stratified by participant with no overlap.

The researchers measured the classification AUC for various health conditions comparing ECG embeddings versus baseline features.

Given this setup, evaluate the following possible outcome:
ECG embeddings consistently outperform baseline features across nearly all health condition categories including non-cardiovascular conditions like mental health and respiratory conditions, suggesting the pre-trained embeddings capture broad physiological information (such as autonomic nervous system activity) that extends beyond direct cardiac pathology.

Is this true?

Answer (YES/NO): NO